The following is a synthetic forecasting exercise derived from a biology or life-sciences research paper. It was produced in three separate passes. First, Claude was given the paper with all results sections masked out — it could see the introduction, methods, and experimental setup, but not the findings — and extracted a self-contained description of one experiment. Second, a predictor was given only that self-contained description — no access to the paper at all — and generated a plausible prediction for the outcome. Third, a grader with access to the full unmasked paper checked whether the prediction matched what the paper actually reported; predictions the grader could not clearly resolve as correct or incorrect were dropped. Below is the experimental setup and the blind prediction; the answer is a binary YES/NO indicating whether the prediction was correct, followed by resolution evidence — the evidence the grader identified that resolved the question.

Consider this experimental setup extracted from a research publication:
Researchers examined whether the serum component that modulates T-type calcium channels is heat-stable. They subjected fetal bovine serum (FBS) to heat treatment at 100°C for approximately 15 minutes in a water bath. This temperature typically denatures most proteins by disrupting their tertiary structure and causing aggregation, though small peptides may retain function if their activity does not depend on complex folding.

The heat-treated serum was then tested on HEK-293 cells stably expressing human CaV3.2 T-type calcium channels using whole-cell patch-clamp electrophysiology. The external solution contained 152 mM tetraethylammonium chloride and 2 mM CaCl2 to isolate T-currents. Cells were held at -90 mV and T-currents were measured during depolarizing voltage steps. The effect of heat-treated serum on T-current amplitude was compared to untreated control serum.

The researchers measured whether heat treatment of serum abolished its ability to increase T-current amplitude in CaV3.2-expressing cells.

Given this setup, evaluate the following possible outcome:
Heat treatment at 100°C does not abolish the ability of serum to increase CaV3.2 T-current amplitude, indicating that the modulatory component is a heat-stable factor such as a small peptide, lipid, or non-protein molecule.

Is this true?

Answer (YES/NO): YES